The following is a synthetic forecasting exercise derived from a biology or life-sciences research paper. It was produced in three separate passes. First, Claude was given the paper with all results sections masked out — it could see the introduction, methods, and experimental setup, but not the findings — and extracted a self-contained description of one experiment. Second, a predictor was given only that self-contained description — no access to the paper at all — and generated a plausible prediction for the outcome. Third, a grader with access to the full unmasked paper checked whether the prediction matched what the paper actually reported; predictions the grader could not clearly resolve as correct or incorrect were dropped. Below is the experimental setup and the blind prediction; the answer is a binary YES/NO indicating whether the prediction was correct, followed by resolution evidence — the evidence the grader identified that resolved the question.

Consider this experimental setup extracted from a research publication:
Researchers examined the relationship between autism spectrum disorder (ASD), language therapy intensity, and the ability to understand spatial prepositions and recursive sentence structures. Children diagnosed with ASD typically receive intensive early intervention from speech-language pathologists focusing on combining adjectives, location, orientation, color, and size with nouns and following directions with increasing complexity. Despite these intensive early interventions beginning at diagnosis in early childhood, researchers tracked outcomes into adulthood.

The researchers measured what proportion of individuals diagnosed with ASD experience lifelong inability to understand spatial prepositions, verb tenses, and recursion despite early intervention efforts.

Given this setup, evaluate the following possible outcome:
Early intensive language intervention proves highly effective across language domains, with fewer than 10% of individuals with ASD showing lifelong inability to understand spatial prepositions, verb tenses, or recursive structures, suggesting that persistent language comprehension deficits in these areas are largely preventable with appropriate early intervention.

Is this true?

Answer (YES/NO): NO